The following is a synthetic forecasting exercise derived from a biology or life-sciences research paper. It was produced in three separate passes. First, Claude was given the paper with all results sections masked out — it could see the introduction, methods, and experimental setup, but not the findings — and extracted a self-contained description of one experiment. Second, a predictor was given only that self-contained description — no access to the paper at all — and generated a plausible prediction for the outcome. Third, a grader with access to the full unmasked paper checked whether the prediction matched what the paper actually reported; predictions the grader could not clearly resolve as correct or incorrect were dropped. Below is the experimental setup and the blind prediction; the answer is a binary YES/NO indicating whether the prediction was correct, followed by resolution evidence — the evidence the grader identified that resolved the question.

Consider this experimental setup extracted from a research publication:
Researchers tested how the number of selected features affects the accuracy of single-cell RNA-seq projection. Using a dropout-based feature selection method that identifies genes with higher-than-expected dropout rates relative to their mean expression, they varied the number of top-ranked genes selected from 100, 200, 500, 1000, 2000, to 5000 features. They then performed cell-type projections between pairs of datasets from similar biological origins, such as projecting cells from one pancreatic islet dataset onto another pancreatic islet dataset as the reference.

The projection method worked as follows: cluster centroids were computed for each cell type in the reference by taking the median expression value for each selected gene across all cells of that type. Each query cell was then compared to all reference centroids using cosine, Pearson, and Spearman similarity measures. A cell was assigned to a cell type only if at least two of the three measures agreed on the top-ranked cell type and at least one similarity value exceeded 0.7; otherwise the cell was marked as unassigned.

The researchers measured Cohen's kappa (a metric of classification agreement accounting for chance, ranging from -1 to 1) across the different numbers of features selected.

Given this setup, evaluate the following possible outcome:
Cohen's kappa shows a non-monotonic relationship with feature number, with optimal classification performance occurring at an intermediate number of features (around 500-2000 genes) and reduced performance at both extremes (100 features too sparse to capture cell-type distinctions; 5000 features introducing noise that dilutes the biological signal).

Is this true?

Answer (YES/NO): NO